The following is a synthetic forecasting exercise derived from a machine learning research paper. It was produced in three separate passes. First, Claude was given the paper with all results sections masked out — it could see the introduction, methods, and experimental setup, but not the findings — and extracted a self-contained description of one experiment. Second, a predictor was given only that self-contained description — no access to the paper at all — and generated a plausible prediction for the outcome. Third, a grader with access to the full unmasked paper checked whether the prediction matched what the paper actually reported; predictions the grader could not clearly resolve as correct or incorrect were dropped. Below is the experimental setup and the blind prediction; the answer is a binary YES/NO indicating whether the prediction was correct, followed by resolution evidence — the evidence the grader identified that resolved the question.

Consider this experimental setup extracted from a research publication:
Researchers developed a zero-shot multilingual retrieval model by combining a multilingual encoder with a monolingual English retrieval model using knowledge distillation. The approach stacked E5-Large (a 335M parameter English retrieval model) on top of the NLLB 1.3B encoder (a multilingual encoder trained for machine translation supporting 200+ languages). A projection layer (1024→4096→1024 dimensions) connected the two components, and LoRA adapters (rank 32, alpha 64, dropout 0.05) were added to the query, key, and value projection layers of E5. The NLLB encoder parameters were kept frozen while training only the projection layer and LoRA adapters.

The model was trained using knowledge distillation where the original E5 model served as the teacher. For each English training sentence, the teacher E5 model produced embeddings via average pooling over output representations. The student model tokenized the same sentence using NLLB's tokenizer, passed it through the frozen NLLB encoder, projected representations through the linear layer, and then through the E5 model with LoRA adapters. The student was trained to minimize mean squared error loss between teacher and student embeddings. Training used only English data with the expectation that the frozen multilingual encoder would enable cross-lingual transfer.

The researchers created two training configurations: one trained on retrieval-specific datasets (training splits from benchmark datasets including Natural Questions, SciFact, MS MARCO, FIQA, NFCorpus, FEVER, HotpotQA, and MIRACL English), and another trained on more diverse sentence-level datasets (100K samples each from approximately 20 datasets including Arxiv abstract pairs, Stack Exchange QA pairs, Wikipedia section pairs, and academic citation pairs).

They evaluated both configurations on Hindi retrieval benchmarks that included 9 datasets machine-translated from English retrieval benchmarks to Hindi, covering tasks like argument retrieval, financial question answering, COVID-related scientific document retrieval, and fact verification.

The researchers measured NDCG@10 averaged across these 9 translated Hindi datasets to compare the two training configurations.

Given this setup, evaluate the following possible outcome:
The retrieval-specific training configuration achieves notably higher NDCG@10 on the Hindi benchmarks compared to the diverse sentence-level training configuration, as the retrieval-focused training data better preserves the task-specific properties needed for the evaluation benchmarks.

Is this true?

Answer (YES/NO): NO